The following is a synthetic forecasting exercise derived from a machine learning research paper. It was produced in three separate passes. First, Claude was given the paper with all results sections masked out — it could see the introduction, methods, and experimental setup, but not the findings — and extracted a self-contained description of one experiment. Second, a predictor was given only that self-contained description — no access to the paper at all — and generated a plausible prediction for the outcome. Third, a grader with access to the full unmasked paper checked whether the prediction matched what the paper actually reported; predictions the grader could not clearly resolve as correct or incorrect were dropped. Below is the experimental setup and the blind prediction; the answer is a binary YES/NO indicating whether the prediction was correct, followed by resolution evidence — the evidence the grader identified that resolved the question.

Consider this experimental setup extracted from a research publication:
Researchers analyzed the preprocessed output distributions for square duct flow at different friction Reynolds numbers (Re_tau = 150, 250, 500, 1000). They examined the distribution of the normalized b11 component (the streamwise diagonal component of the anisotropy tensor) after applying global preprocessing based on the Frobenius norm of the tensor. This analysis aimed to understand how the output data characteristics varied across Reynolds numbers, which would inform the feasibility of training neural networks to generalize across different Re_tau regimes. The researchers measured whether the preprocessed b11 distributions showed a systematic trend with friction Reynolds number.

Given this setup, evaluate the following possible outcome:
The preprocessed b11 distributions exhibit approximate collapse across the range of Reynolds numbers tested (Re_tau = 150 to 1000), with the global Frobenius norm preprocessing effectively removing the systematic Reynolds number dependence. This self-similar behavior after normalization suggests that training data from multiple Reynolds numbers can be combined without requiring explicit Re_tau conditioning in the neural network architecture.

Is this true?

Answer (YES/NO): NO